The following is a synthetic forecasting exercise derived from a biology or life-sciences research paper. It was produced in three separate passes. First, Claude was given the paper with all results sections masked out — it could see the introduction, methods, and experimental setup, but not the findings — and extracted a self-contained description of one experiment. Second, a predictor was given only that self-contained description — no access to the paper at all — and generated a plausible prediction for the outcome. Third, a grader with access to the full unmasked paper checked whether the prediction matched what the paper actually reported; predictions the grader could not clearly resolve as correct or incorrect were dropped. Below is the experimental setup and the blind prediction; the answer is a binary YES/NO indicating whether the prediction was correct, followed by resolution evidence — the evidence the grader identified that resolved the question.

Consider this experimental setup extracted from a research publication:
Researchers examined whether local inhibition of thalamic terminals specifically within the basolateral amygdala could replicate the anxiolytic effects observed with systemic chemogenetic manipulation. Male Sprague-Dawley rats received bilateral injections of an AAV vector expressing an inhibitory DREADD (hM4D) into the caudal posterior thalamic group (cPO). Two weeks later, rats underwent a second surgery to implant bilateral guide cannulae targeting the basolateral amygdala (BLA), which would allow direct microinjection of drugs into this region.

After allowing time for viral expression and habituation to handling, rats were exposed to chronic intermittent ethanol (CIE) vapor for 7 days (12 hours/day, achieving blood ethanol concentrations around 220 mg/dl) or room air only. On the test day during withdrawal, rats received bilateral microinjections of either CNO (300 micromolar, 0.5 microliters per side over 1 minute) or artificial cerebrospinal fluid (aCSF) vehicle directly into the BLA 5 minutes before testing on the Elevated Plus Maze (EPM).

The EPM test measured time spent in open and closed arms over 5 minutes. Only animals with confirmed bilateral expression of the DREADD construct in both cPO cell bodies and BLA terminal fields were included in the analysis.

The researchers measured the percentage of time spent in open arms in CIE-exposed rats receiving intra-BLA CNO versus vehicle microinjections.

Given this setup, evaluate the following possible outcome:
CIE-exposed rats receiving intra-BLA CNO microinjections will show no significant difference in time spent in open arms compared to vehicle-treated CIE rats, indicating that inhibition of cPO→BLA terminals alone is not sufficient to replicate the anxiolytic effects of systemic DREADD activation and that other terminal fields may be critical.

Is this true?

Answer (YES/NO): NO